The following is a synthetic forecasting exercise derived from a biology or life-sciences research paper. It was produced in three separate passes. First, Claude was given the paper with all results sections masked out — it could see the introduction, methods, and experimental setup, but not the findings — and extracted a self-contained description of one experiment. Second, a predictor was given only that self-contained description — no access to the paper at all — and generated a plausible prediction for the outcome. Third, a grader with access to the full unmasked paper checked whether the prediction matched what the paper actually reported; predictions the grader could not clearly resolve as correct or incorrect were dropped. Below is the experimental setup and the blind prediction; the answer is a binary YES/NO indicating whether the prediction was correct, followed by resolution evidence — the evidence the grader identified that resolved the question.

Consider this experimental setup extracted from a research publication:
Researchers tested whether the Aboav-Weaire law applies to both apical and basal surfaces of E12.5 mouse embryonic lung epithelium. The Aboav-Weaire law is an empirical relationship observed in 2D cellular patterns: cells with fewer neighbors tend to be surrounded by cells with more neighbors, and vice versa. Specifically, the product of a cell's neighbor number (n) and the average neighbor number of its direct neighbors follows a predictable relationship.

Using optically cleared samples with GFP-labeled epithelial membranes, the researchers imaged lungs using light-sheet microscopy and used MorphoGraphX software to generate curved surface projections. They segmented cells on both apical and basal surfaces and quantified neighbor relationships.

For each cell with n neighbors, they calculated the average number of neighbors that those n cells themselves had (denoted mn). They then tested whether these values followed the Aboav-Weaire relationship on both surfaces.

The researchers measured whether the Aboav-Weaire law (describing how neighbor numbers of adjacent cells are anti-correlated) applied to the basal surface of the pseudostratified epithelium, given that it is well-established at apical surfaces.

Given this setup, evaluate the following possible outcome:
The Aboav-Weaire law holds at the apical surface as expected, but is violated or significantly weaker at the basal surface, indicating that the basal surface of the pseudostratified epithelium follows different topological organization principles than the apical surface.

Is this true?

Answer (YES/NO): NO